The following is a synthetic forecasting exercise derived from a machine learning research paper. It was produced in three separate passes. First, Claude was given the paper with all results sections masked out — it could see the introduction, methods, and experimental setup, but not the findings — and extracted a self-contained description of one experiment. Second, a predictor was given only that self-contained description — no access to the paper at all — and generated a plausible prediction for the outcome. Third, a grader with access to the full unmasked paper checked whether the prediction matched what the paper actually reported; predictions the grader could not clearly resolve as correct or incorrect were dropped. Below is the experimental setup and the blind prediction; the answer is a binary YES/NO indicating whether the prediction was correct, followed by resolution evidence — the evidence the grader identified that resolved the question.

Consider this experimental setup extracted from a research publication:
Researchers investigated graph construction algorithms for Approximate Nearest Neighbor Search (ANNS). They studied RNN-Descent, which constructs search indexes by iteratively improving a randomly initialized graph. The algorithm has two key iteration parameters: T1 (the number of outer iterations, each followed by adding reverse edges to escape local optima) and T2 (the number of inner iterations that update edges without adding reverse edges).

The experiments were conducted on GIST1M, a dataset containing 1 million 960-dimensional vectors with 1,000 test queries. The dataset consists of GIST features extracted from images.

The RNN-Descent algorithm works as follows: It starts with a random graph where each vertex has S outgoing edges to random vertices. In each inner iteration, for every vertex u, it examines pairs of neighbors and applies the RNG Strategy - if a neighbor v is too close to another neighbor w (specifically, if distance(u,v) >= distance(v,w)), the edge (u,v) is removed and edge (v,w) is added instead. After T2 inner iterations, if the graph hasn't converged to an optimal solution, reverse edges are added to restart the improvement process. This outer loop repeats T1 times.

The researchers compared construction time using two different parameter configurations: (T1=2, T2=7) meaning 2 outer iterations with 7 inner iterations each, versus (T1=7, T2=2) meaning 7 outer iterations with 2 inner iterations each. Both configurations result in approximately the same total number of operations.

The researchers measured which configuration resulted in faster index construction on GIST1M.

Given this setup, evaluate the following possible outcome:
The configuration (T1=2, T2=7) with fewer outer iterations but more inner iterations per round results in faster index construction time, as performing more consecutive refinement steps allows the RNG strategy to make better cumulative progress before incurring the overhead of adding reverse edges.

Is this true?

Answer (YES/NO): YES